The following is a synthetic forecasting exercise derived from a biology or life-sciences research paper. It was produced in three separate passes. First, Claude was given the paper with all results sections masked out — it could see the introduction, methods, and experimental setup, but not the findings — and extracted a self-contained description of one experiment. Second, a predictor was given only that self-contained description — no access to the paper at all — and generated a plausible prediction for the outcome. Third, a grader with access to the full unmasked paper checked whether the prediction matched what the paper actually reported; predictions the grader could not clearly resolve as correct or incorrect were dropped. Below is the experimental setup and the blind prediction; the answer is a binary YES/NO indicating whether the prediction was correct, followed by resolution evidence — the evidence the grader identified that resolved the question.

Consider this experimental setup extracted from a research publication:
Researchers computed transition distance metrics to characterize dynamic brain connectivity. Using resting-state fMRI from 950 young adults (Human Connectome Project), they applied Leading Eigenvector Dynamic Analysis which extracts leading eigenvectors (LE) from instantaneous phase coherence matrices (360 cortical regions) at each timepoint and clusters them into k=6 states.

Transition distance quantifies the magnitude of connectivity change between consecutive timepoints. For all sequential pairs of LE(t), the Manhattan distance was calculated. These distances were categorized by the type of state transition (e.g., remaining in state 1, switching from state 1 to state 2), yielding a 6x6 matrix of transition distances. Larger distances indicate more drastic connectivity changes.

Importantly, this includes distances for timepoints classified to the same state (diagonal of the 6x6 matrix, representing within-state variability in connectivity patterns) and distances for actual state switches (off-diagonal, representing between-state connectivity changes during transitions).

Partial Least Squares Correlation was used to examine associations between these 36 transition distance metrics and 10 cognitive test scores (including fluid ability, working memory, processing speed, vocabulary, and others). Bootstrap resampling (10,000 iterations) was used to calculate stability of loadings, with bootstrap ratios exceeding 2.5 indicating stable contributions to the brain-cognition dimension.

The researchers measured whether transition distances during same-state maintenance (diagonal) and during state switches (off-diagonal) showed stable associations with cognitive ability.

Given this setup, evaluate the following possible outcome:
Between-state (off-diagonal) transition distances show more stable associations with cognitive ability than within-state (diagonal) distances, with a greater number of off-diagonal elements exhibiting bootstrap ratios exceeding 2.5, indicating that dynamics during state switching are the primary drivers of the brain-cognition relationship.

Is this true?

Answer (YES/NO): YES